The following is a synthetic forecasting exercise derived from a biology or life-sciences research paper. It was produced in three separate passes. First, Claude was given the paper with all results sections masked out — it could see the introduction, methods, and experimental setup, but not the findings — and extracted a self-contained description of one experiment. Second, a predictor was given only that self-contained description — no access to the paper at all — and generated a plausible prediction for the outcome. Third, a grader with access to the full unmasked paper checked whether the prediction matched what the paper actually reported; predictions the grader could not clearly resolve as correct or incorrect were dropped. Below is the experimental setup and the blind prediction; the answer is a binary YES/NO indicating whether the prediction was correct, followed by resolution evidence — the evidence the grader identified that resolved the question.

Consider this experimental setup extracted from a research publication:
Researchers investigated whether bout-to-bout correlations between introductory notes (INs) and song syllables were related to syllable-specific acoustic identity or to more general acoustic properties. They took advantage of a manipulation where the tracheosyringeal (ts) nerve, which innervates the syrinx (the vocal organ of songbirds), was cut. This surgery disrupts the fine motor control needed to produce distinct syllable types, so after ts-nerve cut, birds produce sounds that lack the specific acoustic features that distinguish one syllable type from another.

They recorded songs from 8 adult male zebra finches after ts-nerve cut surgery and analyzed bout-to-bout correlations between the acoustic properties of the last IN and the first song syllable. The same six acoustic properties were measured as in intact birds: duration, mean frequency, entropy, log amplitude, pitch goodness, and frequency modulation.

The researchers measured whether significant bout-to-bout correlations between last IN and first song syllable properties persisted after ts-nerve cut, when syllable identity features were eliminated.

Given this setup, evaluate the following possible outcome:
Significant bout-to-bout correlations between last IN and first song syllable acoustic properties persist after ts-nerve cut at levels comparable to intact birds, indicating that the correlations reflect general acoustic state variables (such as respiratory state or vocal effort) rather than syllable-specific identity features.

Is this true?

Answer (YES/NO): YES